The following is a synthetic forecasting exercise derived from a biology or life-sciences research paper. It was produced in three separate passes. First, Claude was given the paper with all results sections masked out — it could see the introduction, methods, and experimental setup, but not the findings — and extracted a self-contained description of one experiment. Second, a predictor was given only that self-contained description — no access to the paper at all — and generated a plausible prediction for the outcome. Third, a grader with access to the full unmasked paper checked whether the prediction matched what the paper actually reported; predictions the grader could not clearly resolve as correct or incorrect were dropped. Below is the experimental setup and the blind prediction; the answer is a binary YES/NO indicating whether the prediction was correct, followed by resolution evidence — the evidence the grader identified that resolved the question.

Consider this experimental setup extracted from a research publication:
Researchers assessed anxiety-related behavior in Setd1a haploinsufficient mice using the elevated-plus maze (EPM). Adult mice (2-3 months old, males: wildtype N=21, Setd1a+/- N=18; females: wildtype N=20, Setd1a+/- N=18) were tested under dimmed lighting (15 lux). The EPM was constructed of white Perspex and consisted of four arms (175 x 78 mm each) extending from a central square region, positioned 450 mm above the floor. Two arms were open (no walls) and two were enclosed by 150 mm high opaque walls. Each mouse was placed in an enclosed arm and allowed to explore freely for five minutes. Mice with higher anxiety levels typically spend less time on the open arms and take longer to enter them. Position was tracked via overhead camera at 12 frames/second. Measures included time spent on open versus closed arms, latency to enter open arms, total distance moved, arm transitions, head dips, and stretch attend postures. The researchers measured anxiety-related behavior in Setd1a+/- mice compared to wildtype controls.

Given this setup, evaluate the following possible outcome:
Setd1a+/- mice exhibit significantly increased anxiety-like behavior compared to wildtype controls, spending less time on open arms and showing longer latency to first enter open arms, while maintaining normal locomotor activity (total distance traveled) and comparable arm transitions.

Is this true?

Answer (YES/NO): NO